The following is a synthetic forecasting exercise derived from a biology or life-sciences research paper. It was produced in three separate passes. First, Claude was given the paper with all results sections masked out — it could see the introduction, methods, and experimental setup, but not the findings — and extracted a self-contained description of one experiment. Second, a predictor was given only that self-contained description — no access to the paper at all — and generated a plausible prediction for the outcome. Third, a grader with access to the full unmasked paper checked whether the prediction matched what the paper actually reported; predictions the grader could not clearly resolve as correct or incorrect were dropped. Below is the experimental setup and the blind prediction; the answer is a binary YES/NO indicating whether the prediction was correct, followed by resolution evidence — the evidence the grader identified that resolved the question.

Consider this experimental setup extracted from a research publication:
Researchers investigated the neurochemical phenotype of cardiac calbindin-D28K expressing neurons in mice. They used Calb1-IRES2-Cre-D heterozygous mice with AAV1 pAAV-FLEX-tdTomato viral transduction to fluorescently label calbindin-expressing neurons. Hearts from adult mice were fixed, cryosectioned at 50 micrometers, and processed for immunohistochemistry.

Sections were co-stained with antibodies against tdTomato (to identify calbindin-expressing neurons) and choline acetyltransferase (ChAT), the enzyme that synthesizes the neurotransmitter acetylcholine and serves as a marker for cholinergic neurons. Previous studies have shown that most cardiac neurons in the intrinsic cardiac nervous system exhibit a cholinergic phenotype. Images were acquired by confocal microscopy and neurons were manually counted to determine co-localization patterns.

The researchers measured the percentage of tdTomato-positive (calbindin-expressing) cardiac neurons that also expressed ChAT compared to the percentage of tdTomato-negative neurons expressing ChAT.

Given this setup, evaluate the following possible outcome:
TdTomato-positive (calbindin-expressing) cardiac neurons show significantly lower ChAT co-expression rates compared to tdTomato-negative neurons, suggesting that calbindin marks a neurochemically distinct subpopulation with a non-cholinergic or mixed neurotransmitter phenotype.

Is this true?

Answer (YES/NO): NO